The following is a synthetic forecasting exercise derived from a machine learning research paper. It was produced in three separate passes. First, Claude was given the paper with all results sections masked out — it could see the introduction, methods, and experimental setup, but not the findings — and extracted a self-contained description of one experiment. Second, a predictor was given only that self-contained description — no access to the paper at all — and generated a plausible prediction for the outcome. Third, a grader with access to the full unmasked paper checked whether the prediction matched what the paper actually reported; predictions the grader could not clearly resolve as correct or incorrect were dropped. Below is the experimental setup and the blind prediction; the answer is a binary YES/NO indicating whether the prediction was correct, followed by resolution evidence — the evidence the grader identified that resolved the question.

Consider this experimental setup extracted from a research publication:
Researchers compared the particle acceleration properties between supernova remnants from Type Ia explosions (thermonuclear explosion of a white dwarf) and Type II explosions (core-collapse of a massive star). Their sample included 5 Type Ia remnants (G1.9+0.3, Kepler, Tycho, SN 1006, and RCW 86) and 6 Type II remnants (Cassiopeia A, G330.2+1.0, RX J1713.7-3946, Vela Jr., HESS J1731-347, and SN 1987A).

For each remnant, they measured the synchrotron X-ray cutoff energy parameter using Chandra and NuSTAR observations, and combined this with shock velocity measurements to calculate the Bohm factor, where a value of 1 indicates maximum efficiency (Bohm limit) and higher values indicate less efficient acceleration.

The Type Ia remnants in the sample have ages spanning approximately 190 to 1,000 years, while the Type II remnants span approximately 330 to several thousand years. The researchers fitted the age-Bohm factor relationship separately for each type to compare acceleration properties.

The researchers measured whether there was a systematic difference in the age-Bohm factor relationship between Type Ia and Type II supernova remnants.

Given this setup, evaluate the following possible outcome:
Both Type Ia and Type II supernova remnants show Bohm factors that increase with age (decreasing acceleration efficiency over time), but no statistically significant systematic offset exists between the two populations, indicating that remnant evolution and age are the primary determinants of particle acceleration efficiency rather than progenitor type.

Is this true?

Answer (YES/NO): NO